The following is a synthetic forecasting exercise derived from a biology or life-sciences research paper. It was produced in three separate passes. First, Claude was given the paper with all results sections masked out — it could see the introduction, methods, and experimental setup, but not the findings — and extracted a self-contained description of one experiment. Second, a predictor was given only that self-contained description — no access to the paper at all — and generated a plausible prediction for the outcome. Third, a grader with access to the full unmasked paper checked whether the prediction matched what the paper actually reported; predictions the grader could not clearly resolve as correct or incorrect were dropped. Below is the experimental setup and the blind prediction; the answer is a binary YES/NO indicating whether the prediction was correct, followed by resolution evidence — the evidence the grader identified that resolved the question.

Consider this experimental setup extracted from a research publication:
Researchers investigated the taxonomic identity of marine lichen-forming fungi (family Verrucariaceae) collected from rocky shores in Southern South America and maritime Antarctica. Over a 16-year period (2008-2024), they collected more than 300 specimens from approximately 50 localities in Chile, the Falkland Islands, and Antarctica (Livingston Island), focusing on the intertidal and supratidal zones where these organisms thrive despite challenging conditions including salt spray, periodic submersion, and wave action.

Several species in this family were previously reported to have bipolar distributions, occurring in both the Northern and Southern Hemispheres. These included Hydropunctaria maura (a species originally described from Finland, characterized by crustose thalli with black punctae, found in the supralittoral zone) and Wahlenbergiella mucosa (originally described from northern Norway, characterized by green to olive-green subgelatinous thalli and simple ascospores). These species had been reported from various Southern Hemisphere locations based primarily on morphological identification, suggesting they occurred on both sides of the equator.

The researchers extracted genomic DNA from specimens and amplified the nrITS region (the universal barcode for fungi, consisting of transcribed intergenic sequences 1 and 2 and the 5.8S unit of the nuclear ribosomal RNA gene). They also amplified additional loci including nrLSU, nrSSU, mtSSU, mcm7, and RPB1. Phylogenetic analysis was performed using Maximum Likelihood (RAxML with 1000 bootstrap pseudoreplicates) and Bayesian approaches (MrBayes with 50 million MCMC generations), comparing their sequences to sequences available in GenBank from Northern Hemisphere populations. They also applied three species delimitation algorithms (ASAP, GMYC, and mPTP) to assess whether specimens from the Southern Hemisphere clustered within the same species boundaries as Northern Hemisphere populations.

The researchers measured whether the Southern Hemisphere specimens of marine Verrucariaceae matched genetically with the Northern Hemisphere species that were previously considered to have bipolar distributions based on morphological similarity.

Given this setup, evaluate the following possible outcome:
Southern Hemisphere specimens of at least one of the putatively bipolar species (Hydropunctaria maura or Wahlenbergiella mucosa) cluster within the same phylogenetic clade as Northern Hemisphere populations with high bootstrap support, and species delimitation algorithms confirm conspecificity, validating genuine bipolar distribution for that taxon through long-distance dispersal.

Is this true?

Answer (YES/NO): NO